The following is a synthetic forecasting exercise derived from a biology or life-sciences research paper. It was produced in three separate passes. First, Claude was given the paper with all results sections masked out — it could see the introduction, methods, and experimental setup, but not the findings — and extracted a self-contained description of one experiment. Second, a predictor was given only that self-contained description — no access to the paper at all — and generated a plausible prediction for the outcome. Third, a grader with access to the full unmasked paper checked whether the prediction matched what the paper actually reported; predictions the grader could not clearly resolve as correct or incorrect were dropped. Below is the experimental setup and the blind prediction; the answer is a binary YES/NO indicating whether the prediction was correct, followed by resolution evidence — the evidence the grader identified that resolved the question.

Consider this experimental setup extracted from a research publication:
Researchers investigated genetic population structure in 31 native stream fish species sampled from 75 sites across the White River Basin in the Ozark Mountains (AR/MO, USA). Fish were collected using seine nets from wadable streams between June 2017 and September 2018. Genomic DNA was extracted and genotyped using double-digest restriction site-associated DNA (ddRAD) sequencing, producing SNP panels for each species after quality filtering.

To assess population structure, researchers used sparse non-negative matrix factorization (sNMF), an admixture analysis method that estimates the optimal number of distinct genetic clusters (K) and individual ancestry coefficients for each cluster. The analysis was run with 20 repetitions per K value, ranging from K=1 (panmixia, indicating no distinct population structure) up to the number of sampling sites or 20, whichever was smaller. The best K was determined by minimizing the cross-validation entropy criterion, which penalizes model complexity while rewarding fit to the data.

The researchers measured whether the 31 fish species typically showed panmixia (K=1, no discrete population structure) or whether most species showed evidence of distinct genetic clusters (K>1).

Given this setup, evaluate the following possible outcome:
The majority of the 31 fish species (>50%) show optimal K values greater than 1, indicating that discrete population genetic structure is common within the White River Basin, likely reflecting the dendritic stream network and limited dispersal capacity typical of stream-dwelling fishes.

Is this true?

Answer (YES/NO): YES